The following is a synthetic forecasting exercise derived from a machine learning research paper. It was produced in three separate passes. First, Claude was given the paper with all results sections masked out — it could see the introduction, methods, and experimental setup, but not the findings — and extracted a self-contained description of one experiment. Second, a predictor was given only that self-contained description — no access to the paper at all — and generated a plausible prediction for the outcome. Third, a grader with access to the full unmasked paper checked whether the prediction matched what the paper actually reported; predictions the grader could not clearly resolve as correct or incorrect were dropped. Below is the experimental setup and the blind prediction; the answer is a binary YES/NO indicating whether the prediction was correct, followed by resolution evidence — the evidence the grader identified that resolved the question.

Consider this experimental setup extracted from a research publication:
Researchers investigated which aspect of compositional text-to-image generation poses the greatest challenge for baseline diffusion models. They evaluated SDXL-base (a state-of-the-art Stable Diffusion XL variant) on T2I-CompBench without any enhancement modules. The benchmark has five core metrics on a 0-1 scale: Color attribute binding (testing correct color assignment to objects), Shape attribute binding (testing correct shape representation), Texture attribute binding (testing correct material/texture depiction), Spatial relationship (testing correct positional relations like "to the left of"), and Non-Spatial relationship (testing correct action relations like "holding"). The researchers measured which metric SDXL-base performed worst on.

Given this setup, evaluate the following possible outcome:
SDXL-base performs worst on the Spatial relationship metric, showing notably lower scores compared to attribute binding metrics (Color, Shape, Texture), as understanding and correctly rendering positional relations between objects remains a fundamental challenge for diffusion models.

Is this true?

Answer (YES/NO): YES